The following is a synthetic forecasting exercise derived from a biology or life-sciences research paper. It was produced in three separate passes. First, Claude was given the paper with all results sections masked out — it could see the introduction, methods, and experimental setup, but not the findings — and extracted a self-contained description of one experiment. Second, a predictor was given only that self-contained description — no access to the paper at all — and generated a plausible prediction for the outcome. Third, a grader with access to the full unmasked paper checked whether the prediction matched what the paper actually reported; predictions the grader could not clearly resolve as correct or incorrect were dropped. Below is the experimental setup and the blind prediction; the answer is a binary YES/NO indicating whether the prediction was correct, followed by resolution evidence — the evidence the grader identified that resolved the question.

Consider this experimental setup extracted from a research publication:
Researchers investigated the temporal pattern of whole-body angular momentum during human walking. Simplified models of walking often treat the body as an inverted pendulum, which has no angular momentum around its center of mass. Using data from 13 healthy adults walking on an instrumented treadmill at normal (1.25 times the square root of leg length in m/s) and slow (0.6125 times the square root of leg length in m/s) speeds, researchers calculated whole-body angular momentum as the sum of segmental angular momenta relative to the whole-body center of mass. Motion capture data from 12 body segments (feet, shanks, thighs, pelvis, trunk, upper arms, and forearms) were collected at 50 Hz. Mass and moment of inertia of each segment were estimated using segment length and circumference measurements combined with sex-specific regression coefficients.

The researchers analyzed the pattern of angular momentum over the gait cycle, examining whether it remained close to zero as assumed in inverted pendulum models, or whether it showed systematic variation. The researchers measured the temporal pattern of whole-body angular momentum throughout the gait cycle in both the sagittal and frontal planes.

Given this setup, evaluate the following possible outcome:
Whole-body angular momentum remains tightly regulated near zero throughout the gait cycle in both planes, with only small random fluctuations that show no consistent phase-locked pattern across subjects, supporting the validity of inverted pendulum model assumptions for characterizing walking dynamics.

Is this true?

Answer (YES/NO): NO